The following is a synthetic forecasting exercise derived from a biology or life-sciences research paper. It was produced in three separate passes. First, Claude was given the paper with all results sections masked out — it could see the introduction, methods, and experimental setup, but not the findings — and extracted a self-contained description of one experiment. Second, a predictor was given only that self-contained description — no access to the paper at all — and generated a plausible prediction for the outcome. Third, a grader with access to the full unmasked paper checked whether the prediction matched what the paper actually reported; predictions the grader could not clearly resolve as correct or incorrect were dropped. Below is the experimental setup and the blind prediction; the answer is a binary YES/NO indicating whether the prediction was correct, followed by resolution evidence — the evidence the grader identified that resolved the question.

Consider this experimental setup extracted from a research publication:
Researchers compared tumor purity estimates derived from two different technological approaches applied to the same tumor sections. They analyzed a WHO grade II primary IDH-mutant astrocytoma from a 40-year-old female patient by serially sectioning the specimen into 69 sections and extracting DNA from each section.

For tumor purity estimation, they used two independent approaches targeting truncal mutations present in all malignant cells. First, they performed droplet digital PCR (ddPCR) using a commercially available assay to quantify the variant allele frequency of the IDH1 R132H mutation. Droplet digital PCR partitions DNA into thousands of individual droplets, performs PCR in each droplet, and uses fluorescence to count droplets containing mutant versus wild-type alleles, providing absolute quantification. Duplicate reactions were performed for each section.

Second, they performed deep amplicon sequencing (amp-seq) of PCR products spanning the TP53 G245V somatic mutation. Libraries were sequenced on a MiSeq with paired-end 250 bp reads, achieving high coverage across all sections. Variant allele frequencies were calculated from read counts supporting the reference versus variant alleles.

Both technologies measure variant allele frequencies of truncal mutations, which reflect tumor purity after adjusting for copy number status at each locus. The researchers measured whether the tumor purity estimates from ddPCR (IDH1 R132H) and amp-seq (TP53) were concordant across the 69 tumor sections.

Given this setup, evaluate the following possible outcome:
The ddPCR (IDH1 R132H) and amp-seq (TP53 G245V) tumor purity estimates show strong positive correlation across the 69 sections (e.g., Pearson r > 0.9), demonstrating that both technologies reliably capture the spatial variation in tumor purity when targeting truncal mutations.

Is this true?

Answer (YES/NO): YES